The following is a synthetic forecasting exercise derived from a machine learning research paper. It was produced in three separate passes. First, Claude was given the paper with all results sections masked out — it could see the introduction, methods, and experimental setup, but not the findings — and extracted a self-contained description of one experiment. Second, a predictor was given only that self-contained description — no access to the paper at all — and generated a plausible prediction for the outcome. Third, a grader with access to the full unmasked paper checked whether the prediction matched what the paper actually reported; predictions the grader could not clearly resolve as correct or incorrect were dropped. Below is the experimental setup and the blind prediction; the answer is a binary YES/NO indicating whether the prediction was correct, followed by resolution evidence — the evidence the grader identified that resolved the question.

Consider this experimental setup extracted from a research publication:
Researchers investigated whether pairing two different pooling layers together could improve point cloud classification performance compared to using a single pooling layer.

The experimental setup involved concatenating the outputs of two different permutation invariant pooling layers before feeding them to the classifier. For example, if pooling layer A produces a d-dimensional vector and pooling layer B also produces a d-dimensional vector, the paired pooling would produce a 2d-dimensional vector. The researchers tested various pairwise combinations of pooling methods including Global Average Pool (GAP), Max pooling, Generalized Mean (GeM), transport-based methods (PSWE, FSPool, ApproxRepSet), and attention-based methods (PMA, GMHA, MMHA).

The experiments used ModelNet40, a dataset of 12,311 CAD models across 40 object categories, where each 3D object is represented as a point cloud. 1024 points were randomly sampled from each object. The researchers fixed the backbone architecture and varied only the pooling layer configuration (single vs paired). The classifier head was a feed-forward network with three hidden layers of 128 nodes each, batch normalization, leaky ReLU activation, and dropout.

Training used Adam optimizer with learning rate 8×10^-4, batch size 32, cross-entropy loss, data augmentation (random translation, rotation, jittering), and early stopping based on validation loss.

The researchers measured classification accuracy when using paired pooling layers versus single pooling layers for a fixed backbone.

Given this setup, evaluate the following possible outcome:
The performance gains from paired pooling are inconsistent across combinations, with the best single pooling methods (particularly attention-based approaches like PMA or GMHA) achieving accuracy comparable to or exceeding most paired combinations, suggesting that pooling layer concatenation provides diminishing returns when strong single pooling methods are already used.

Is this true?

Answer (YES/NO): NO